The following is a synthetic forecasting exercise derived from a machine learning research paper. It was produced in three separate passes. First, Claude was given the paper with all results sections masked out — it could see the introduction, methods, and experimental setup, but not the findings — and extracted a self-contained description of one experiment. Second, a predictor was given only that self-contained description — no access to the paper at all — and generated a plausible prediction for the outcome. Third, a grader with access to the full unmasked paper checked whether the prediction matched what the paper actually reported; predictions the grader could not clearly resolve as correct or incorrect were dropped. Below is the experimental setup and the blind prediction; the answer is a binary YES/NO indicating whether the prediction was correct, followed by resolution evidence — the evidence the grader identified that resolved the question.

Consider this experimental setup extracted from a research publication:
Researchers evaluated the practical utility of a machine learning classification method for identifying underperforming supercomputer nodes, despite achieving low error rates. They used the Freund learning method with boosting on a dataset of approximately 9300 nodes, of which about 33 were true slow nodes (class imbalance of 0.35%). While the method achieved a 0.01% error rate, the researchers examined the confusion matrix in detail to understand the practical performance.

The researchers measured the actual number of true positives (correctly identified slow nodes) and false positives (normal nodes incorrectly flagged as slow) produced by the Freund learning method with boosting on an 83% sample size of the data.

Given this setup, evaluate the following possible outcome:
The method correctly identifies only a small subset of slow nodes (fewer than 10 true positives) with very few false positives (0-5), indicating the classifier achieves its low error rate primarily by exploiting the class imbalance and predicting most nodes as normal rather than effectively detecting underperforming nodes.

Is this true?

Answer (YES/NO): NO